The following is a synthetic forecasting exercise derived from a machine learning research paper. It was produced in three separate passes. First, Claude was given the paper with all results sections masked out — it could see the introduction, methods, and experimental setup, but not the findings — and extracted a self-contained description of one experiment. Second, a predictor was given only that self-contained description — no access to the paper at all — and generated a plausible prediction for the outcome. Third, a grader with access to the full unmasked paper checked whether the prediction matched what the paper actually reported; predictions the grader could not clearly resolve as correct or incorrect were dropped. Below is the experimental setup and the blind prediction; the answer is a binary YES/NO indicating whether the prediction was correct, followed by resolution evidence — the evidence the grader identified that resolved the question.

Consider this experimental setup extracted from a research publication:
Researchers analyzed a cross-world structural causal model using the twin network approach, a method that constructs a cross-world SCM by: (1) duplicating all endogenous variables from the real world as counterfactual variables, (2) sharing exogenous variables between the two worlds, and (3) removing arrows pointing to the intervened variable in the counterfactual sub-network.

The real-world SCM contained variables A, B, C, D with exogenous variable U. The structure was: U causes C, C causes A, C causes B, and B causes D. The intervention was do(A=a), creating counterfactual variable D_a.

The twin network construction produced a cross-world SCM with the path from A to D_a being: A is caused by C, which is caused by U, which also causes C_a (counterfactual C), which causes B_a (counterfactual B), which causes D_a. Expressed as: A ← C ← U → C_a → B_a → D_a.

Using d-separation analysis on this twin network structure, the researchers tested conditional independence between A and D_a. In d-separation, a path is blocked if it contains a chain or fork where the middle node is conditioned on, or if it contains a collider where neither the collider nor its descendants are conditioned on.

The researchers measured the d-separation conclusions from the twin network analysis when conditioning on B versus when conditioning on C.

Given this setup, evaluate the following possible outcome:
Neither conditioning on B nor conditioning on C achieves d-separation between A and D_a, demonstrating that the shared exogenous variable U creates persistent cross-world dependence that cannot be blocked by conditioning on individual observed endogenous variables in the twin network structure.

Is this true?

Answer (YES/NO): NO